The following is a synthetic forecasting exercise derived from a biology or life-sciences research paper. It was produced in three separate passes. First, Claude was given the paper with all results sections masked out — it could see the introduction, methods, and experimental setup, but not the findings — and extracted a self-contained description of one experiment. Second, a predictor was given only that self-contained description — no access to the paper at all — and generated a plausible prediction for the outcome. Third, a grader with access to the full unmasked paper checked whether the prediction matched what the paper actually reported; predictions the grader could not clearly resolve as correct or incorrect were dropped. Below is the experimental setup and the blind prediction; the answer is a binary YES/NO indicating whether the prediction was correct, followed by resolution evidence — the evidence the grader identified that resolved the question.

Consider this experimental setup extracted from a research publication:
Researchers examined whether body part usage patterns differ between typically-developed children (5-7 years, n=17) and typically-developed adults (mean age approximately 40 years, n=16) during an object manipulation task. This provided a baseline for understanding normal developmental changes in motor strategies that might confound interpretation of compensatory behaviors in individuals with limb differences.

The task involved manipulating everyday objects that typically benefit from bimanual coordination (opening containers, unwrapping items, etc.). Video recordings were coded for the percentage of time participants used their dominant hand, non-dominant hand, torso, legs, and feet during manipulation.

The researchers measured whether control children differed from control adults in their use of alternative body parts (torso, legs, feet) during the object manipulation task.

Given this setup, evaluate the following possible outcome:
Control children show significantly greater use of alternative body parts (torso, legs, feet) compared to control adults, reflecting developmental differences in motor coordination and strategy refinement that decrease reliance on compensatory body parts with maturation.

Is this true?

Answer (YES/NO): YES